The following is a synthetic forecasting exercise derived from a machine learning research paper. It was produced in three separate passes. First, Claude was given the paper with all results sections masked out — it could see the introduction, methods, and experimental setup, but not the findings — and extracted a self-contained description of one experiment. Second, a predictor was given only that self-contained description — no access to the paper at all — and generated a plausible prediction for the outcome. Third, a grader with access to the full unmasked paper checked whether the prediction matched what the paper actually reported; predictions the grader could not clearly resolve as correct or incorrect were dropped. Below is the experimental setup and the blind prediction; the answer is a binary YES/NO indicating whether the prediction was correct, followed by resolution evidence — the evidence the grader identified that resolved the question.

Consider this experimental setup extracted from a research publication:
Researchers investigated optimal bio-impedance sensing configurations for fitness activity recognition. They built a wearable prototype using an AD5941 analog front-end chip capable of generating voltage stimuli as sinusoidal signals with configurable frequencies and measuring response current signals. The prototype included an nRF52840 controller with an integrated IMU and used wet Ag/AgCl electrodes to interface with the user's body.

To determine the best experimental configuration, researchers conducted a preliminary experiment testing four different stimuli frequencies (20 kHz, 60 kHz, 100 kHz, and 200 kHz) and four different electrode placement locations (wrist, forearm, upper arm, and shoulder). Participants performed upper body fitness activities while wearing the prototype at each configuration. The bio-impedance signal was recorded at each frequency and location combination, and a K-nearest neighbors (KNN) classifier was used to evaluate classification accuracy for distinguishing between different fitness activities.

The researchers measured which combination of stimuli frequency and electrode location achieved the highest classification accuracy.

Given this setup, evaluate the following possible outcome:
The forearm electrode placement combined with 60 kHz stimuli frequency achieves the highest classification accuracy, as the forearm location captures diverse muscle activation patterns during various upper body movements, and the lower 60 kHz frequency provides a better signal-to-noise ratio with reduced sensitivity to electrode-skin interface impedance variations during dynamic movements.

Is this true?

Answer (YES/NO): NO